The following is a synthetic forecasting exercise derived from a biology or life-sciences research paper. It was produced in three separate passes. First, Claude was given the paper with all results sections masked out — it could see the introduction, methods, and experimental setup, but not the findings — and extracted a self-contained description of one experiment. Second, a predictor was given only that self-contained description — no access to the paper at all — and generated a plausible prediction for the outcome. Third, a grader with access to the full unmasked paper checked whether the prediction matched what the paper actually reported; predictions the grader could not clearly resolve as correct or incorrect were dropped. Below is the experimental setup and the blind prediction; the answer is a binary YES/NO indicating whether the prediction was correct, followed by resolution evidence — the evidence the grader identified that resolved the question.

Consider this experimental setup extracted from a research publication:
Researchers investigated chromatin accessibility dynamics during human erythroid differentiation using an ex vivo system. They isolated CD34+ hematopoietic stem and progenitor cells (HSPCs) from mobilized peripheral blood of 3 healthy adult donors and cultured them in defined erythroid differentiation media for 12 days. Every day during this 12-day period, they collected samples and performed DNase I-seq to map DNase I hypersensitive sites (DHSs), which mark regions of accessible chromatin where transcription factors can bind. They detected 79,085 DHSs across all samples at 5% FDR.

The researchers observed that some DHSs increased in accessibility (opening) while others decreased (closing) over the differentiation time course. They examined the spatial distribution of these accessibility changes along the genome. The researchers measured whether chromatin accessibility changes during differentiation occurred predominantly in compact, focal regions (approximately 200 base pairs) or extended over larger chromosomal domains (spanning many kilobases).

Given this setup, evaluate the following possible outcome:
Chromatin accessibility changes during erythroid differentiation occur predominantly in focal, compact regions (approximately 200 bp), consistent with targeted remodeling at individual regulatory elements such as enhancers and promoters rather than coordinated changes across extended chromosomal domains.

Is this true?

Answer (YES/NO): YES